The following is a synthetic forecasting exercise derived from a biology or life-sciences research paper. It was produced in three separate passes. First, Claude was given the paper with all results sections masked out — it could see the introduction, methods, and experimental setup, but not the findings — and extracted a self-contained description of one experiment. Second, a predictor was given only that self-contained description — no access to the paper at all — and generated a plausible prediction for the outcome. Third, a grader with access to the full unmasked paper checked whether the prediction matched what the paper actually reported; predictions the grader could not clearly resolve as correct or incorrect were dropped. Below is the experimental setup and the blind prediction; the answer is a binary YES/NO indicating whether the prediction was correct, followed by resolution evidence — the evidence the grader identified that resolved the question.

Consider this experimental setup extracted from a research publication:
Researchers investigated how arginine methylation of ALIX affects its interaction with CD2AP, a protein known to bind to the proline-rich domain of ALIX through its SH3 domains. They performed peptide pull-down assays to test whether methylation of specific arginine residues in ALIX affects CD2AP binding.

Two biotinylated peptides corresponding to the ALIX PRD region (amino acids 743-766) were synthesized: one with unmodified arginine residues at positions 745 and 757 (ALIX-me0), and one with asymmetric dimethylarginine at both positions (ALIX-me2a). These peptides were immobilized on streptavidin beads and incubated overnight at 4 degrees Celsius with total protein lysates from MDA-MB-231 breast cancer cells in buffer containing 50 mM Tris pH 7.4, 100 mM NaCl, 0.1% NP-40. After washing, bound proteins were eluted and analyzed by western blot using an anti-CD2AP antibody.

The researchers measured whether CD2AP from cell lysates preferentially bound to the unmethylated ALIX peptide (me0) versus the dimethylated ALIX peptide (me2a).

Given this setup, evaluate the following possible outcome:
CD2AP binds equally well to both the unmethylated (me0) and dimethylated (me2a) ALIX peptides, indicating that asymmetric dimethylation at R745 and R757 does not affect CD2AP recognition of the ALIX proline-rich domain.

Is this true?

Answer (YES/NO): NO